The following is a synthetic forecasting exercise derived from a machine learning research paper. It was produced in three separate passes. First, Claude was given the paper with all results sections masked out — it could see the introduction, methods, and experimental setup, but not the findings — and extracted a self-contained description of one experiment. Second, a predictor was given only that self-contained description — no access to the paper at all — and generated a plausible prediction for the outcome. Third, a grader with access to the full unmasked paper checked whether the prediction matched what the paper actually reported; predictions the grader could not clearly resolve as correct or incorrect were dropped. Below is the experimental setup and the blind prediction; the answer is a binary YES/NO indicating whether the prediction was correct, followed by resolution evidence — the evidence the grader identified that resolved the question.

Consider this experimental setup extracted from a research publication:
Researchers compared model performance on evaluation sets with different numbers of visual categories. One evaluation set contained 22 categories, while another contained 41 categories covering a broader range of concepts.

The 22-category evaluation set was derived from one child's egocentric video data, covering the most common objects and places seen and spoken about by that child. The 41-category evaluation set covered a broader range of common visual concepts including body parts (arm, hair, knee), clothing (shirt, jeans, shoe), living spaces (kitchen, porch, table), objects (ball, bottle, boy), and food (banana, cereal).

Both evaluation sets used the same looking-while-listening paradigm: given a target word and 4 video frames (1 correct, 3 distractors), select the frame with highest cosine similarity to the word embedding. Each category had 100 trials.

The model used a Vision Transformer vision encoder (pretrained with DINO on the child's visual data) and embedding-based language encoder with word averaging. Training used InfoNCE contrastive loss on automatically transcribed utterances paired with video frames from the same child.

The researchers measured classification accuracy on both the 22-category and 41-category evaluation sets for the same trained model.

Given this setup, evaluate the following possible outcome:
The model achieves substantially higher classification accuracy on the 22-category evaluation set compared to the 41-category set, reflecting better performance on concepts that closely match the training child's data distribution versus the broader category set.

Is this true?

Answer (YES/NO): YES